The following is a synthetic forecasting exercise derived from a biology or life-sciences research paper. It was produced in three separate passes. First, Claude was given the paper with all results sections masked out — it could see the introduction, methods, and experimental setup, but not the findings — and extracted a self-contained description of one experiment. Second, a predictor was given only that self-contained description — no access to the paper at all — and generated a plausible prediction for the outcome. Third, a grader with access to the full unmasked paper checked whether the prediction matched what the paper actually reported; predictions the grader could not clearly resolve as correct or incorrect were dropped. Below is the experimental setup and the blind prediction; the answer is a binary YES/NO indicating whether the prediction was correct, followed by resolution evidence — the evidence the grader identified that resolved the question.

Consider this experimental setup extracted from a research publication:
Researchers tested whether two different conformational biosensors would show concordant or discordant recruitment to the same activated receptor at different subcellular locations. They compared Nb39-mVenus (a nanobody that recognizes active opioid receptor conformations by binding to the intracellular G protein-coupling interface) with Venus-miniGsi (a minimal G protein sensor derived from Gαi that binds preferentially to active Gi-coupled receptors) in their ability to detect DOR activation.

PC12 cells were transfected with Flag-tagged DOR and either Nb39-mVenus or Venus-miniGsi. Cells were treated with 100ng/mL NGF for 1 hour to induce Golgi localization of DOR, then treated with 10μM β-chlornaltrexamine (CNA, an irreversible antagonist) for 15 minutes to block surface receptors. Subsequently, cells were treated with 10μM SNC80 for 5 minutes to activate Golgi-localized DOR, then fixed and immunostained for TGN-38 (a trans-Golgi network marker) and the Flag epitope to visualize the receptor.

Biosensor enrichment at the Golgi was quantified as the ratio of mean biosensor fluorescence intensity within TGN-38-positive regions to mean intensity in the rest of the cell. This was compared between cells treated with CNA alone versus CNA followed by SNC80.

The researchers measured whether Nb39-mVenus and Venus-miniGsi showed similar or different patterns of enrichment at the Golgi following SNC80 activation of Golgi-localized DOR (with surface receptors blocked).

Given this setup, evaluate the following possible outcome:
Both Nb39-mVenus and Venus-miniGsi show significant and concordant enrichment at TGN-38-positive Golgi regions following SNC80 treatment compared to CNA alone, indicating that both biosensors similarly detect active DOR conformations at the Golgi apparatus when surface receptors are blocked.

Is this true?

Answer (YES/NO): NO